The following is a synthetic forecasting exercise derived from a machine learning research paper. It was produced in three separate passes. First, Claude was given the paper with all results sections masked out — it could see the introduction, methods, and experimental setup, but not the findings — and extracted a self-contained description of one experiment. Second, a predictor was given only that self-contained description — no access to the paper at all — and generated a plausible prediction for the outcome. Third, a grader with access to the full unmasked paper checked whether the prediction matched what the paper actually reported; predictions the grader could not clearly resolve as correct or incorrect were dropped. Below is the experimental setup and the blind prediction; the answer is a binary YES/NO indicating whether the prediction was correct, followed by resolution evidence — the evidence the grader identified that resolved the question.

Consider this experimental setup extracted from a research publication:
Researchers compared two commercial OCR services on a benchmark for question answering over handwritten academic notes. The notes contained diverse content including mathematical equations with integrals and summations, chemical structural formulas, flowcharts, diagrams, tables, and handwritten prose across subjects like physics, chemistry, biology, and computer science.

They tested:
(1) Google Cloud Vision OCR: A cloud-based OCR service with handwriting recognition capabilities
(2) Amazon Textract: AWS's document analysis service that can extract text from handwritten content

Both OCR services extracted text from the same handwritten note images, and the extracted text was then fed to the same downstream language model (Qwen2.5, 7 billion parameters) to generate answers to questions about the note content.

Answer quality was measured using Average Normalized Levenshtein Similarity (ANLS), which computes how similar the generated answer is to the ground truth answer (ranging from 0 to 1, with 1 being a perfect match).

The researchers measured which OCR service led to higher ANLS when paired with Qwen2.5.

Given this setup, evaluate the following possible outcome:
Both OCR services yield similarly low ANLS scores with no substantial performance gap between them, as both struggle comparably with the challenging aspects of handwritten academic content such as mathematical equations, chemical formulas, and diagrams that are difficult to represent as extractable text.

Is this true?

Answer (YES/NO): NO